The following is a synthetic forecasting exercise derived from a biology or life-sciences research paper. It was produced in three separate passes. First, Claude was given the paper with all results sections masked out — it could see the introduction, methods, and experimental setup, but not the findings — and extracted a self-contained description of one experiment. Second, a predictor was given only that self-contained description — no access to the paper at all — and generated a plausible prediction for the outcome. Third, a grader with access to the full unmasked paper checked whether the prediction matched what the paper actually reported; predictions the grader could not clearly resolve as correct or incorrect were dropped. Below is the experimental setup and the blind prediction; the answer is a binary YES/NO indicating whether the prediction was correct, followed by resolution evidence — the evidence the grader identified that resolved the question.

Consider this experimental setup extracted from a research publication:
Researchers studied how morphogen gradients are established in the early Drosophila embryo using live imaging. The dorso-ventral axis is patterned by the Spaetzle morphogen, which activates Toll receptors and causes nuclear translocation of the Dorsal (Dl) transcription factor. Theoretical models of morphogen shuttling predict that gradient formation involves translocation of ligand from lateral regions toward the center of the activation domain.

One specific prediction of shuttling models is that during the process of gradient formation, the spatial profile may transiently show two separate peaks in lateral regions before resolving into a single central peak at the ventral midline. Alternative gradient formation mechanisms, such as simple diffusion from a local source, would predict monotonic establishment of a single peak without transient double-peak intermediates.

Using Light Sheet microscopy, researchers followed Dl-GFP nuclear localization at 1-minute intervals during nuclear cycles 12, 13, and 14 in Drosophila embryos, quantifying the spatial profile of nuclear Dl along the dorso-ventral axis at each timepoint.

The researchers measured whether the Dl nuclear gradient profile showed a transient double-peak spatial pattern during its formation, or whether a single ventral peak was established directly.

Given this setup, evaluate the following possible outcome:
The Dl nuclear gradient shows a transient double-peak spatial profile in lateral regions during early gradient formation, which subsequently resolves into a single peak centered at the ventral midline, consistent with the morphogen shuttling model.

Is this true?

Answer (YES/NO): YES